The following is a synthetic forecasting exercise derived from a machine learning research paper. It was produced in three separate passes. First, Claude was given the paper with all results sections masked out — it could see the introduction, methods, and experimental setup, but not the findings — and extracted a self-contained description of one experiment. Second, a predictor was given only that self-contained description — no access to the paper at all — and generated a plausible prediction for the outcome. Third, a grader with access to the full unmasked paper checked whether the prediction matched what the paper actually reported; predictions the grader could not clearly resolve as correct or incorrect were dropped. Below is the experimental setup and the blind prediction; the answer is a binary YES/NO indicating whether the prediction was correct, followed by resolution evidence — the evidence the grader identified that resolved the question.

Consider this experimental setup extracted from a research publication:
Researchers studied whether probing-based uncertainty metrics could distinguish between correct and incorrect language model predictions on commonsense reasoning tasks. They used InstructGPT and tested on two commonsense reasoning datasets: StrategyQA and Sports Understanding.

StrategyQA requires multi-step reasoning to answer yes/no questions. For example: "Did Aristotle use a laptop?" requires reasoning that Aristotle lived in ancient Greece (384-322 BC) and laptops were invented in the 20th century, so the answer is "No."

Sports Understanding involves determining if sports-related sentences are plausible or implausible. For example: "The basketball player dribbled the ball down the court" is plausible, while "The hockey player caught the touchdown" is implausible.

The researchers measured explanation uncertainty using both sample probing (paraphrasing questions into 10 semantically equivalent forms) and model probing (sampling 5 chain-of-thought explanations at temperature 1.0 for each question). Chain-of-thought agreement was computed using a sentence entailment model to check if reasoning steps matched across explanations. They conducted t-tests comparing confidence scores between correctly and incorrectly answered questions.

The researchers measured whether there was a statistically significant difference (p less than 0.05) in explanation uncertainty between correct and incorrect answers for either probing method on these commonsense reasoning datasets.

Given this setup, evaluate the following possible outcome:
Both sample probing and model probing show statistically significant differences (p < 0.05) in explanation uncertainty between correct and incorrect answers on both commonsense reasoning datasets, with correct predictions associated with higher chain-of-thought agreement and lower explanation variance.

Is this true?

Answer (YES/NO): NO